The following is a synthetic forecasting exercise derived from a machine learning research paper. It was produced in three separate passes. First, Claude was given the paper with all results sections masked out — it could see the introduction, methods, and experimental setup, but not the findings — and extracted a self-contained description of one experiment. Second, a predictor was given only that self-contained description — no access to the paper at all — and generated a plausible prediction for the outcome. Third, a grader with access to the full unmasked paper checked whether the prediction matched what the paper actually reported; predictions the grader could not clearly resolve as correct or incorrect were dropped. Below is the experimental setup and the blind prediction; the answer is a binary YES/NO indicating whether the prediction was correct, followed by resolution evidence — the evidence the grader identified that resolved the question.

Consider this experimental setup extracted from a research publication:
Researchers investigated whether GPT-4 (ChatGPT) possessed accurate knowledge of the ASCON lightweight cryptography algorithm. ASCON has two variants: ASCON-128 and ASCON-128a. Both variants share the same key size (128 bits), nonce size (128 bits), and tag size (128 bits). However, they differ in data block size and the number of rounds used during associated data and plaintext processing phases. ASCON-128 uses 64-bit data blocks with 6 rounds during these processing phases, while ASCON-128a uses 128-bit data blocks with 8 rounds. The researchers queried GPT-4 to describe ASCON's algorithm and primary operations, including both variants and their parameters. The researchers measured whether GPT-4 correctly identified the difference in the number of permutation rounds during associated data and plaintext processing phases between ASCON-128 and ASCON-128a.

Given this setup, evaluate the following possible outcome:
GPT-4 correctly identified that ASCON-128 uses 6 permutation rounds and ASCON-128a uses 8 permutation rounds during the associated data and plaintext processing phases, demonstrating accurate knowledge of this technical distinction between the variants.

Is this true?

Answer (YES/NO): NO